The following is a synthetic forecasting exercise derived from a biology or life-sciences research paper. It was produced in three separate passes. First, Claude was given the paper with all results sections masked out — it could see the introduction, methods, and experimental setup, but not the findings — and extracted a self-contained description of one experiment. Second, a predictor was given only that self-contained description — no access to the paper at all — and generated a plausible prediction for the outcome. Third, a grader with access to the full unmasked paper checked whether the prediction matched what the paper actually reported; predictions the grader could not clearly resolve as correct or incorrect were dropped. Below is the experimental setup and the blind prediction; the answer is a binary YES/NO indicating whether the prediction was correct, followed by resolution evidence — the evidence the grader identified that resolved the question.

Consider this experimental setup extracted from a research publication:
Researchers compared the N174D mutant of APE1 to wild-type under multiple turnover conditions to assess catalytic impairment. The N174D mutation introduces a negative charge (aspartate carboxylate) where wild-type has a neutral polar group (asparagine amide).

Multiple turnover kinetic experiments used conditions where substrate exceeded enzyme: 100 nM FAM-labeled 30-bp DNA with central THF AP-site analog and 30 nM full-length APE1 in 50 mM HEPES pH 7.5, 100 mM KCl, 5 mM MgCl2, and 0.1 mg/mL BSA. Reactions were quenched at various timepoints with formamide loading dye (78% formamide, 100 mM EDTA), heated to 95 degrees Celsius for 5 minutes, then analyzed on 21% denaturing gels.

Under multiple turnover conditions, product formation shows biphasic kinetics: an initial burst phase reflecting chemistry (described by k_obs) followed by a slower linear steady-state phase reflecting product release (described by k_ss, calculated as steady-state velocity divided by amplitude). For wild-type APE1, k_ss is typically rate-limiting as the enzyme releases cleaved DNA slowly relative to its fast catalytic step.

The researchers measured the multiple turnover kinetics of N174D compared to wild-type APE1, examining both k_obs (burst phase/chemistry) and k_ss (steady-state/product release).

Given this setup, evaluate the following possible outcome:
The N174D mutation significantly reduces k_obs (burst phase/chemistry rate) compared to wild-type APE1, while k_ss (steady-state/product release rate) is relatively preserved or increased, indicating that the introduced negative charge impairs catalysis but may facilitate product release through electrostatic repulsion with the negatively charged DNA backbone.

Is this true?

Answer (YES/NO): NO